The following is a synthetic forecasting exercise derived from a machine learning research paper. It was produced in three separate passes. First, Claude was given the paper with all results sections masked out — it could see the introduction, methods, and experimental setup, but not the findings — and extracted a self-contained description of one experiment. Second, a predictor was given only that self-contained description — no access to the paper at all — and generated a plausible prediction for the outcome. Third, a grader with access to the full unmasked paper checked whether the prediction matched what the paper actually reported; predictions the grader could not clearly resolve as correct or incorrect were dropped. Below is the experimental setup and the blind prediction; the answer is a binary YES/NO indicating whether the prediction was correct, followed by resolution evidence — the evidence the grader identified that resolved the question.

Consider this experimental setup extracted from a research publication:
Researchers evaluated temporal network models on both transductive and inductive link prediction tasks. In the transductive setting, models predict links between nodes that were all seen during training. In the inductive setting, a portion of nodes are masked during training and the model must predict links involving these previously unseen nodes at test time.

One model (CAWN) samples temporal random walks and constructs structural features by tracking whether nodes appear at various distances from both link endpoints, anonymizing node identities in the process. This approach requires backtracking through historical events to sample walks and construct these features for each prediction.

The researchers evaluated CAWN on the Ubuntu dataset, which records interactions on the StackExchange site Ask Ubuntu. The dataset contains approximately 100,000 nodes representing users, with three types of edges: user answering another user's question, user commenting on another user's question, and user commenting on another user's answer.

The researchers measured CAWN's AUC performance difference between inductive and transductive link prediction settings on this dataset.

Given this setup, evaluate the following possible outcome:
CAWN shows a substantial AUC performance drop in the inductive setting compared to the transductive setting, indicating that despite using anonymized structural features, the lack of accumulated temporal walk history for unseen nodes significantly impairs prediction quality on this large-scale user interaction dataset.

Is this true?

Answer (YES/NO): NO